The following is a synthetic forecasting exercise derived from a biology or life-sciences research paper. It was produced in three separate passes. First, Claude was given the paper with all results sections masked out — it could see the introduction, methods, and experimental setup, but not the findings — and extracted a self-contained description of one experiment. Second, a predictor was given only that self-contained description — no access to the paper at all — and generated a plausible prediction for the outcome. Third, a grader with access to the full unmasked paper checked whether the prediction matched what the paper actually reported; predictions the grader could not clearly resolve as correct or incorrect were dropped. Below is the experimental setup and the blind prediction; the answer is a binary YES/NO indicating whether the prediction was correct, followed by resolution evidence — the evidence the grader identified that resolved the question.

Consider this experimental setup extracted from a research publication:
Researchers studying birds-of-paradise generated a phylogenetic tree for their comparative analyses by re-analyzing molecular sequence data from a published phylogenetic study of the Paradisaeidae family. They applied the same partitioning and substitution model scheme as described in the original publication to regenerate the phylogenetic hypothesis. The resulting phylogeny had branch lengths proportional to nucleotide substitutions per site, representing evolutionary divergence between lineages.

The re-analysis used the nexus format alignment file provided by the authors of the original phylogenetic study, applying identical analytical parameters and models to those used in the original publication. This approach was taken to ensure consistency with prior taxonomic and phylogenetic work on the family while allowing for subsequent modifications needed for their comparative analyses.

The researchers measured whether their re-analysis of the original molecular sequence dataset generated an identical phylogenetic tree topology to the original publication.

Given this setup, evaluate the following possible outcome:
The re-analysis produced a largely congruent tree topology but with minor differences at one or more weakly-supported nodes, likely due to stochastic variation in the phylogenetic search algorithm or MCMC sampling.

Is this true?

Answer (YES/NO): NO